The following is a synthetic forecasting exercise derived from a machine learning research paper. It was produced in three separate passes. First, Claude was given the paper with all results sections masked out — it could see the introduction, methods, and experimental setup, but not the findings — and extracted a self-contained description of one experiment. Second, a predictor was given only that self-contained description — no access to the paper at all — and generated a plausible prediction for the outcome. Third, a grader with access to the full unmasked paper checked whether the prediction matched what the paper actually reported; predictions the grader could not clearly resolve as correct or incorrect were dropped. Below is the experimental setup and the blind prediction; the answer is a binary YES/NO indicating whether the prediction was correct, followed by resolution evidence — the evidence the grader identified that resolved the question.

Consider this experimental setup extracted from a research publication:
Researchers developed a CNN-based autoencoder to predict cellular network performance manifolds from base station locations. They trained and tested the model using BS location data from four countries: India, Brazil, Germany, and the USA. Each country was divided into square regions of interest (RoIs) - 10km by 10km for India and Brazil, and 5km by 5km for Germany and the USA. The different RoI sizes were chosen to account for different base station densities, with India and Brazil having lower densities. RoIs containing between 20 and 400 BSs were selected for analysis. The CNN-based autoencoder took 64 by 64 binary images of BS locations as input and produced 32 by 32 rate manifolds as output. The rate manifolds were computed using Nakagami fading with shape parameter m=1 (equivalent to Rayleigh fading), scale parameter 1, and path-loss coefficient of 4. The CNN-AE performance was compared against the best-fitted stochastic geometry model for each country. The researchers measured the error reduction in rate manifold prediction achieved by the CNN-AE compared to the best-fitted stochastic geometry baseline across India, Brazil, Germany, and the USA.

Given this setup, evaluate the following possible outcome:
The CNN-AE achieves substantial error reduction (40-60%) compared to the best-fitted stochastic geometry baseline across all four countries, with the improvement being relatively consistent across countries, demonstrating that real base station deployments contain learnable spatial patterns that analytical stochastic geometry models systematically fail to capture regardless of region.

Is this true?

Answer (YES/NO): NO